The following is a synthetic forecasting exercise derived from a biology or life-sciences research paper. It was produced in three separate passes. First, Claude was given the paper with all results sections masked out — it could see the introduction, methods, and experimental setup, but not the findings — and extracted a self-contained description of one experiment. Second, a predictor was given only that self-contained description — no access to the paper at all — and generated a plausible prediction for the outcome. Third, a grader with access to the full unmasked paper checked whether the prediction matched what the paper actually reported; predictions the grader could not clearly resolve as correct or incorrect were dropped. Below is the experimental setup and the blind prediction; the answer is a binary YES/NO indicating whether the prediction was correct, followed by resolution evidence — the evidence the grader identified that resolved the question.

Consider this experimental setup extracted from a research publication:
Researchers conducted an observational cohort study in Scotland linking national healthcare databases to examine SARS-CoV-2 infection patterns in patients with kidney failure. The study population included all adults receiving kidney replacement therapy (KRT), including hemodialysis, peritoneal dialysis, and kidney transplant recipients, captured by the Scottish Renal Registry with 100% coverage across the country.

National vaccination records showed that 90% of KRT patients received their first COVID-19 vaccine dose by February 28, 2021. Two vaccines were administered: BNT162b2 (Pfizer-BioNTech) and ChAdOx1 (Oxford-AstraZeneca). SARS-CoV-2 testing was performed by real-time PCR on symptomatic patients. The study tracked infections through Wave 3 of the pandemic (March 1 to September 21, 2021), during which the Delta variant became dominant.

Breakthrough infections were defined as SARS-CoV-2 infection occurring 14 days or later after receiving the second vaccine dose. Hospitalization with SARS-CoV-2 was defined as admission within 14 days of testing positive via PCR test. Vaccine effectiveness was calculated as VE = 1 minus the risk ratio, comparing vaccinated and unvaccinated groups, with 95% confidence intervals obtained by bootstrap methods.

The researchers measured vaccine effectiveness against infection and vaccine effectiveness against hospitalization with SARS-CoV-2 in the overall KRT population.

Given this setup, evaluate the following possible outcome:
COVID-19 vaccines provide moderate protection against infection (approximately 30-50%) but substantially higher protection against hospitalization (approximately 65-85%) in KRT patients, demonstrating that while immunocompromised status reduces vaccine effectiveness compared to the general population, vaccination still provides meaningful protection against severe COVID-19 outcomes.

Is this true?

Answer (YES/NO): NO